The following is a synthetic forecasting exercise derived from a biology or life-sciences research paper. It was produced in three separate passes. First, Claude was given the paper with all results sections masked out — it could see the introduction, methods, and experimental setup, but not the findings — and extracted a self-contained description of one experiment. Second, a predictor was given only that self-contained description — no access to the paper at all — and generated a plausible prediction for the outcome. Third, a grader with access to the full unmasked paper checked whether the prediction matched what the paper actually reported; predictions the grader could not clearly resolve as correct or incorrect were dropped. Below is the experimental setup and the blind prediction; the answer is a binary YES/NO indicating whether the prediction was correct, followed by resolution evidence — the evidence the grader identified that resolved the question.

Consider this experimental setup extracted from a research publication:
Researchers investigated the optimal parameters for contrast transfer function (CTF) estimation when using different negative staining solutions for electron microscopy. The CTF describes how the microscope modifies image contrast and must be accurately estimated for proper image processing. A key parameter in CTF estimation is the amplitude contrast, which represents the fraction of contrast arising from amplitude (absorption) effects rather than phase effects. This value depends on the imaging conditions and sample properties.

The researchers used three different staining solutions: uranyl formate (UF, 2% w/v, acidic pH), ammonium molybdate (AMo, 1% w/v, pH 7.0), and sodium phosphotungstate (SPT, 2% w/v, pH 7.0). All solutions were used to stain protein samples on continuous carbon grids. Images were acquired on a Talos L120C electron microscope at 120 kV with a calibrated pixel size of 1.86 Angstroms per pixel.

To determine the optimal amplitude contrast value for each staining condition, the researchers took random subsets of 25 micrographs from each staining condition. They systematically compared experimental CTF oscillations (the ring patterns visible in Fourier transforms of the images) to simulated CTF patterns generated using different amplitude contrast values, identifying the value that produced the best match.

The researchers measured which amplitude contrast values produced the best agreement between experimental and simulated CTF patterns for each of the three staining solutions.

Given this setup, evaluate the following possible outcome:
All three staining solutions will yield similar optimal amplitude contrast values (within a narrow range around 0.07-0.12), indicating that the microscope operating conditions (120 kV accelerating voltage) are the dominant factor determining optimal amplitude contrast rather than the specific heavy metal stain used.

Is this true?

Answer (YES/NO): NO